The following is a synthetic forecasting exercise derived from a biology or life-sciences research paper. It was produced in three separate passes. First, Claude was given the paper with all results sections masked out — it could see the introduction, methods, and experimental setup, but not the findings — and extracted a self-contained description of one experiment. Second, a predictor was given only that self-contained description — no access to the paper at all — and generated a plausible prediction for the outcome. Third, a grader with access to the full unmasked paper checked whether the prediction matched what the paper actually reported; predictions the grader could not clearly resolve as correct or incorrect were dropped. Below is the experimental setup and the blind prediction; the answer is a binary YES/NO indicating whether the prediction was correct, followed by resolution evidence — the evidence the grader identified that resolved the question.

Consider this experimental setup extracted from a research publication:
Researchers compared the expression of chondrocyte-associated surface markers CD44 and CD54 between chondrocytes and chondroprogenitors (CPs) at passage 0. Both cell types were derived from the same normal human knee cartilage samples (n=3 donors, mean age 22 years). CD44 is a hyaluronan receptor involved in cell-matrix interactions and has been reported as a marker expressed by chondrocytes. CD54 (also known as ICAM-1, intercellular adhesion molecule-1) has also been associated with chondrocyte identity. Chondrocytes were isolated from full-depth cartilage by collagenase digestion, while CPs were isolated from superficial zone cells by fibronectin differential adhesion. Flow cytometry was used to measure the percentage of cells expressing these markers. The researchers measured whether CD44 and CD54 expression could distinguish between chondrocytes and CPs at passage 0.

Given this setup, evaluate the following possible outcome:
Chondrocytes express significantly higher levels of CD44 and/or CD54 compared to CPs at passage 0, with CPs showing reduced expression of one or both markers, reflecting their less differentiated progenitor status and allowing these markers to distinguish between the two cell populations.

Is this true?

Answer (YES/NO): NO